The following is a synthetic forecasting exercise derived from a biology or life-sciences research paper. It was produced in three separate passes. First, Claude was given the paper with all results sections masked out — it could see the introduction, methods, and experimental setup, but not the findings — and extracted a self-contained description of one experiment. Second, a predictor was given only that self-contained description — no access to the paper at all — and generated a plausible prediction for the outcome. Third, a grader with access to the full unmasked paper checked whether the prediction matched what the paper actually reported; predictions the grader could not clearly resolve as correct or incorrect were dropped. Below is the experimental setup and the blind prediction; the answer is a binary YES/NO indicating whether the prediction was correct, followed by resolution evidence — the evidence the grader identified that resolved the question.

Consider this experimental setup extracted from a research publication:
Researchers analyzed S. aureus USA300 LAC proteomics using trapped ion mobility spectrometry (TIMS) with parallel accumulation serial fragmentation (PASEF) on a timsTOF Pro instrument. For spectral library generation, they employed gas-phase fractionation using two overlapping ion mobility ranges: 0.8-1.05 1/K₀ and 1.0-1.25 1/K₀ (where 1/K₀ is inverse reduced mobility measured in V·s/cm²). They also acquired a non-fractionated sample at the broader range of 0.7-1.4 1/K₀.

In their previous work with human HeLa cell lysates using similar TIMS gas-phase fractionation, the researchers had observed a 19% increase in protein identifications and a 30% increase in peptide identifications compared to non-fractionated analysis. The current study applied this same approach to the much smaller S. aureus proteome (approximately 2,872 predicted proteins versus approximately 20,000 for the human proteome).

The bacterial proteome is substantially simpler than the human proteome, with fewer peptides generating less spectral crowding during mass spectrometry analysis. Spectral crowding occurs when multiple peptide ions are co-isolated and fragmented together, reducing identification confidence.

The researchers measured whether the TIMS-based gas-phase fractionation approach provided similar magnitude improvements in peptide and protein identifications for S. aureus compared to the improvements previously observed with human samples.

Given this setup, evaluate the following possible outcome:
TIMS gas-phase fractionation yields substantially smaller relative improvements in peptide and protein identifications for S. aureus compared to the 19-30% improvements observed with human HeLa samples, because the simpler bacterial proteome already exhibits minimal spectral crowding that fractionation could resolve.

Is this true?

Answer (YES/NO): YES